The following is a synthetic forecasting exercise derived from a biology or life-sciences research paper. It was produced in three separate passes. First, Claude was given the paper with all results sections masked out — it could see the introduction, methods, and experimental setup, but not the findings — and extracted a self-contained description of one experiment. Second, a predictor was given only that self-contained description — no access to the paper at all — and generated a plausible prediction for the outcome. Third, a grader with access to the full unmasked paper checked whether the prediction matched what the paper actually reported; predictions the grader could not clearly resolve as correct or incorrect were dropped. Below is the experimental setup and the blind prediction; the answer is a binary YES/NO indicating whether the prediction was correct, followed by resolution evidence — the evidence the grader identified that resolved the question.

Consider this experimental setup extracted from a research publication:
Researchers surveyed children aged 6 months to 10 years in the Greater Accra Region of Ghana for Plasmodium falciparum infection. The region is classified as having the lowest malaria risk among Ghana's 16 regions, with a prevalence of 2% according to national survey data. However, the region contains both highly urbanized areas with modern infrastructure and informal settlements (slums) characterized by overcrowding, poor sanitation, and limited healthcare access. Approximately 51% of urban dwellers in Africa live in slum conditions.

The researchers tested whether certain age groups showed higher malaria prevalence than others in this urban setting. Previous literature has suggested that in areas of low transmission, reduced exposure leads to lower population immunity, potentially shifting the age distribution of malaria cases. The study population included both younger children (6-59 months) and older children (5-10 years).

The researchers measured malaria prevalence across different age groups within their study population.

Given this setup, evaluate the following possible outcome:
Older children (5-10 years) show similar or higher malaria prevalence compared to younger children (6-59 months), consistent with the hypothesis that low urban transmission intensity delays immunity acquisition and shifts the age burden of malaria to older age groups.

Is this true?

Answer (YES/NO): YES